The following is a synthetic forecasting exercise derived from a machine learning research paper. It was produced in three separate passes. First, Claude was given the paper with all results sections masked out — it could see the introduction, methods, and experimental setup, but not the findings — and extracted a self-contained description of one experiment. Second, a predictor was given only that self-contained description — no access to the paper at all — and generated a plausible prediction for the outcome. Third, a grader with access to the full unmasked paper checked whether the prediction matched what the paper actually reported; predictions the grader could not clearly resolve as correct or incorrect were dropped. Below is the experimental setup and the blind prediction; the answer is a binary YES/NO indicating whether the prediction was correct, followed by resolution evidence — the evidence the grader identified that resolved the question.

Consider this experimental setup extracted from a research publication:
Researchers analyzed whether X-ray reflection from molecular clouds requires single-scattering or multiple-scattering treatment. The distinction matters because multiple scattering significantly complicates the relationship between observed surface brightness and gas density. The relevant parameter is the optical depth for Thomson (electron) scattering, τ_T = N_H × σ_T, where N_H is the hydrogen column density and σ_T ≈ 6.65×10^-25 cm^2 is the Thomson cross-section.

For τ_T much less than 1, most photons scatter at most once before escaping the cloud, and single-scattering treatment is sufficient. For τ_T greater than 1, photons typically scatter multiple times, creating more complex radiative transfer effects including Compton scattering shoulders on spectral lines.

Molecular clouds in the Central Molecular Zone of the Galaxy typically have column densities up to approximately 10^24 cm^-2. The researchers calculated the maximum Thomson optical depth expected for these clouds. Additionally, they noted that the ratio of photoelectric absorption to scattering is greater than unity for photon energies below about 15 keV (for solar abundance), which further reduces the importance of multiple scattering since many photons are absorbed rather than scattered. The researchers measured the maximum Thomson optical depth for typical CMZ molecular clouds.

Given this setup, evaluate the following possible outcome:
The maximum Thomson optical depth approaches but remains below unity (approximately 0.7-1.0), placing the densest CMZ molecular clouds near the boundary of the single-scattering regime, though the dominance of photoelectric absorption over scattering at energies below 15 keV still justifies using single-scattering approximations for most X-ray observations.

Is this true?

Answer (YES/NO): NO